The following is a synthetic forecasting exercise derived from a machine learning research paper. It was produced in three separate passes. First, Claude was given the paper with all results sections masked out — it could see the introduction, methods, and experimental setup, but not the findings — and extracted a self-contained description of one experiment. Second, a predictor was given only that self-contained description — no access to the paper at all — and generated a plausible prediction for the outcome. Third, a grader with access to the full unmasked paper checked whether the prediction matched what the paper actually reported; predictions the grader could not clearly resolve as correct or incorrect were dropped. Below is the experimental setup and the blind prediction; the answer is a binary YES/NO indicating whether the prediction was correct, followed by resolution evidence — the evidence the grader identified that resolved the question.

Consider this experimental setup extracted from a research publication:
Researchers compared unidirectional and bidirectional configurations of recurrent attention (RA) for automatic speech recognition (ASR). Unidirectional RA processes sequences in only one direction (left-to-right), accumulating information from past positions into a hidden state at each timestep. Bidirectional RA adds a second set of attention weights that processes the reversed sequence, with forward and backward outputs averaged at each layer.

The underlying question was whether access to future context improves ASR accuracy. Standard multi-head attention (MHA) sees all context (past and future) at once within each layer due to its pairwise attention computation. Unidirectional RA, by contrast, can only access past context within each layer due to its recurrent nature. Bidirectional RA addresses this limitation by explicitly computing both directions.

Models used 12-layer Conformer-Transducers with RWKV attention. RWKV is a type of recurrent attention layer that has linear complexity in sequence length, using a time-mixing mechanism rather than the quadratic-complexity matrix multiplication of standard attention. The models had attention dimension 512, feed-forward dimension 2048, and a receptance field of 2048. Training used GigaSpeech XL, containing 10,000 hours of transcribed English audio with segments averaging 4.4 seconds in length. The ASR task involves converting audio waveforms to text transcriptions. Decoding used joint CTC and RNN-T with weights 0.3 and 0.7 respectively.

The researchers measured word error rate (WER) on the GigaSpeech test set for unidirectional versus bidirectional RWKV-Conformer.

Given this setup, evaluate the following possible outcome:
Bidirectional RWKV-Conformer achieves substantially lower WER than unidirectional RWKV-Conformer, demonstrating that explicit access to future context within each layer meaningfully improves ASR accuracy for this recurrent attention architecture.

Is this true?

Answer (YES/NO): NO